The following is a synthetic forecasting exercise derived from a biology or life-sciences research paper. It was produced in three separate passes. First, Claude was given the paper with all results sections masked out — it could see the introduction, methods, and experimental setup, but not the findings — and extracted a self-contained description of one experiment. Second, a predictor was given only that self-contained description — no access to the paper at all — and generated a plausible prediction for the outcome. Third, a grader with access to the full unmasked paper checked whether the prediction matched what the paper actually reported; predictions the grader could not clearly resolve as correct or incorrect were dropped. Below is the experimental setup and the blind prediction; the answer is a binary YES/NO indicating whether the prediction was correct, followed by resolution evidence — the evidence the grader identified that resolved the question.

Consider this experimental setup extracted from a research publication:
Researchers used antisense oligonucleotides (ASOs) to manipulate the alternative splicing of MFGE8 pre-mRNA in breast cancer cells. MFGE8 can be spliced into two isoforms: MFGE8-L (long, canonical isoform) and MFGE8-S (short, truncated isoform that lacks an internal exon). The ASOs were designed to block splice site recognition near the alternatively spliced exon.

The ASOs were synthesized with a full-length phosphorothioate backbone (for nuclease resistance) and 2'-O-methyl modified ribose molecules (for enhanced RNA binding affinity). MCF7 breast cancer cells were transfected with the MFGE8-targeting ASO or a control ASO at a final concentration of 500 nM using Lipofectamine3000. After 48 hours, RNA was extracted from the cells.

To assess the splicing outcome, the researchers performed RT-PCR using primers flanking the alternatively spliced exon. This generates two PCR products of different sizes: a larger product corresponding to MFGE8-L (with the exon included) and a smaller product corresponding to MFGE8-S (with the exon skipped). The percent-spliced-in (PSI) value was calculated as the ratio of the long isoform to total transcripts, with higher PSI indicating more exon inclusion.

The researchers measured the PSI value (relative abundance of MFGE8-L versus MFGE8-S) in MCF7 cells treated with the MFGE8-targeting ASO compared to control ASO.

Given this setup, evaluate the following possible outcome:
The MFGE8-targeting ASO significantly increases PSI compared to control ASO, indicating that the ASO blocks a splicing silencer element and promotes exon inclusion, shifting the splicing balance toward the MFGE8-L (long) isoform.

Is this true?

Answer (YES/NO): NO